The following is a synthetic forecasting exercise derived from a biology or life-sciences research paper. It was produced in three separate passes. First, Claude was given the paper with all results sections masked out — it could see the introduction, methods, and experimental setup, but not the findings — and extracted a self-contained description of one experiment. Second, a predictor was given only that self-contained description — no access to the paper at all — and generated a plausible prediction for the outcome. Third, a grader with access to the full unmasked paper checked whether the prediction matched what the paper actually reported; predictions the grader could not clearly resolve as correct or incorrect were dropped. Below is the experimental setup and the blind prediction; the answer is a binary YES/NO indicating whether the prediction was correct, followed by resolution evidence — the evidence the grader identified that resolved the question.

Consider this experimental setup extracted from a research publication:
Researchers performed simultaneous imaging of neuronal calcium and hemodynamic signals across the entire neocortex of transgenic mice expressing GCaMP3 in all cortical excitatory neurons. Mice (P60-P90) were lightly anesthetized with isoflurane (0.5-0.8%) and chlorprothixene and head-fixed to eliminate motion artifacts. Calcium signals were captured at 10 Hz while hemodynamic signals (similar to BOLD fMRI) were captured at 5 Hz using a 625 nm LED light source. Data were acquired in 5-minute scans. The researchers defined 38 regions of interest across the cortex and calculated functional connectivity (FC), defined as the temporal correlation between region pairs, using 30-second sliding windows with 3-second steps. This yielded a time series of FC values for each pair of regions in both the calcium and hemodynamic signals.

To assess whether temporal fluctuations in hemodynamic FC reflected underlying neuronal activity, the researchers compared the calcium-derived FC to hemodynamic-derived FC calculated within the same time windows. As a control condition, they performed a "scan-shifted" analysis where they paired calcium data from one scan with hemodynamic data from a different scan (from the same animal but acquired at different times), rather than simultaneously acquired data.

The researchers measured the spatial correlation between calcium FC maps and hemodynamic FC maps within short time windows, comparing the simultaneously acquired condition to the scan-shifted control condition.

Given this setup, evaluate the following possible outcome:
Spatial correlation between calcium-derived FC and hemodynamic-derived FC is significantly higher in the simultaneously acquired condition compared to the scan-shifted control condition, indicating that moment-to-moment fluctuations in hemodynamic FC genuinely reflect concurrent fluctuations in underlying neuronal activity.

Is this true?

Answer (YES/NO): YES